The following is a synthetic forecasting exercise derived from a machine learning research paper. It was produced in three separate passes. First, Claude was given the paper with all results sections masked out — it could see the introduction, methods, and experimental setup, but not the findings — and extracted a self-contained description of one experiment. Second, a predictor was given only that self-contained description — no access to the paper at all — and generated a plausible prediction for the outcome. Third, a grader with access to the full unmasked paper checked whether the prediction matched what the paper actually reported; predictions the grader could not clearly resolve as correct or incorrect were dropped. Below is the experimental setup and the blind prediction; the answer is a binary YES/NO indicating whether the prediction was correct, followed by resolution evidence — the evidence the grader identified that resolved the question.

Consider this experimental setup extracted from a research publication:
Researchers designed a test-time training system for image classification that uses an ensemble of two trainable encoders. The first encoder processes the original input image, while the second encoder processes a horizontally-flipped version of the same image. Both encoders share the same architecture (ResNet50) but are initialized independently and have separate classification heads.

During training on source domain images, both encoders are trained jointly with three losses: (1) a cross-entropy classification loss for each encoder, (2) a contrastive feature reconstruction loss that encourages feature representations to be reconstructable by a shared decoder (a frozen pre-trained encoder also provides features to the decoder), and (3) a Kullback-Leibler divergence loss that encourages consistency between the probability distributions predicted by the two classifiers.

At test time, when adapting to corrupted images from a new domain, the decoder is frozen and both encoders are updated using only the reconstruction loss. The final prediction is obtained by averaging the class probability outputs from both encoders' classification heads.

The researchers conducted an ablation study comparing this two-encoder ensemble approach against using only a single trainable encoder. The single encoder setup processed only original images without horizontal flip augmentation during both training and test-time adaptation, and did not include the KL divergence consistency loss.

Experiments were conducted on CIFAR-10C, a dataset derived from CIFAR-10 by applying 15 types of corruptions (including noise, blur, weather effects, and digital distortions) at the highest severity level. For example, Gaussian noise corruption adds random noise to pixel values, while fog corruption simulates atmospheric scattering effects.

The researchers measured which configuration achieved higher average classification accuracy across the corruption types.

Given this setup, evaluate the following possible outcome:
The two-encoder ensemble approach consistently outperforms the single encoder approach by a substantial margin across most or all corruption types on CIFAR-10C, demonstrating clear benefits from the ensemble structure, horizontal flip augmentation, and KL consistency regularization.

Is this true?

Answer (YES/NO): NO